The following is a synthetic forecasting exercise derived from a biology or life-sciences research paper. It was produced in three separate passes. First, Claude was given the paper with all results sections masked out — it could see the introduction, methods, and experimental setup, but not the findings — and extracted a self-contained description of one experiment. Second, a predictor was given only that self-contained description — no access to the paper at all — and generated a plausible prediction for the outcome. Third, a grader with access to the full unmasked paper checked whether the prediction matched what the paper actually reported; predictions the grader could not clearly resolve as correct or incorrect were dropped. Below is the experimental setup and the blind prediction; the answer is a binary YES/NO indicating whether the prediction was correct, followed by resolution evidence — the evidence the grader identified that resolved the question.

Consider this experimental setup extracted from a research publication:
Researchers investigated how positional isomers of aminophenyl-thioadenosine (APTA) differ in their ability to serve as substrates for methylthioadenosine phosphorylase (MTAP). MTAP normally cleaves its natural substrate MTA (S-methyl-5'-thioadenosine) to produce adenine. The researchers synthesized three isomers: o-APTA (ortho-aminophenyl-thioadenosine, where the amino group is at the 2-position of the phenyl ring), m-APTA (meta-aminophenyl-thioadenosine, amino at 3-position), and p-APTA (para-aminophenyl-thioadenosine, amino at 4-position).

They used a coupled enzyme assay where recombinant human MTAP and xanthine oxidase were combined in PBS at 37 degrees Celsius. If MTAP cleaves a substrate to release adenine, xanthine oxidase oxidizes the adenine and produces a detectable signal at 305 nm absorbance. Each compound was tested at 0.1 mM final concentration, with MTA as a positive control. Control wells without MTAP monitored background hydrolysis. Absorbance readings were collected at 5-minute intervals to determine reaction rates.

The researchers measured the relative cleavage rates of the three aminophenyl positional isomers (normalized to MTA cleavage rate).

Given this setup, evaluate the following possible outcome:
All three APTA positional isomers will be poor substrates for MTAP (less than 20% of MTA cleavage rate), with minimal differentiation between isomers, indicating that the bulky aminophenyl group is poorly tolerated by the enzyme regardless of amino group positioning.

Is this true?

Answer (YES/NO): NO